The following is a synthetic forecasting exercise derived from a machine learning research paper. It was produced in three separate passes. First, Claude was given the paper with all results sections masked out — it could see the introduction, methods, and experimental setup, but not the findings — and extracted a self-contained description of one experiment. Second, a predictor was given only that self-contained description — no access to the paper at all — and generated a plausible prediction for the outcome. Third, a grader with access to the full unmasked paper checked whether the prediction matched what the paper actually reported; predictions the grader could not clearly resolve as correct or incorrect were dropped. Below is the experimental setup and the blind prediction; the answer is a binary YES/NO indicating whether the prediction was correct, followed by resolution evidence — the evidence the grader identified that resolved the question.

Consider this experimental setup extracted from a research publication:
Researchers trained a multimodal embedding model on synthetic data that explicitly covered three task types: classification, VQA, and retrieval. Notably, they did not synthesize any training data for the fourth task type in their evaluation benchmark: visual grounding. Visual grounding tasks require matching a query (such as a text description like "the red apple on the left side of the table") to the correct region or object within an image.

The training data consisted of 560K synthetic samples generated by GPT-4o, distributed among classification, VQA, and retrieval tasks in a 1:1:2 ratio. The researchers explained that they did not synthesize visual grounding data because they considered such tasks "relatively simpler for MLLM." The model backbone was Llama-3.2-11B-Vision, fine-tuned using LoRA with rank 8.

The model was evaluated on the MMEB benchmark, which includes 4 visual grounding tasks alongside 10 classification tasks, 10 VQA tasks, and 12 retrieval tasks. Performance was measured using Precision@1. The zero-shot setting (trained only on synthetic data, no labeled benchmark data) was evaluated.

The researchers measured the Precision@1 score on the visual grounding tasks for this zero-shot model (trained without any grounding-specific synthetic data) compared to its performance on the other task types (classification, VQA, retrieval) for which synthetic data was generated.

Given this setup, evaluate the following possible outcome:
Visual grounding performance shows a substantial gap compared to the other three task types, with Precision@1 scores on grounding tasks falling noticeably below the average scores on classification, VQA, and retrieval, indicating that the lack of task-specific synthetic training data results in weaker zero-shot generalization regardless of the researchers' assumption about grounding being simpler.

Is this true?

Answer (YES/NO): NO